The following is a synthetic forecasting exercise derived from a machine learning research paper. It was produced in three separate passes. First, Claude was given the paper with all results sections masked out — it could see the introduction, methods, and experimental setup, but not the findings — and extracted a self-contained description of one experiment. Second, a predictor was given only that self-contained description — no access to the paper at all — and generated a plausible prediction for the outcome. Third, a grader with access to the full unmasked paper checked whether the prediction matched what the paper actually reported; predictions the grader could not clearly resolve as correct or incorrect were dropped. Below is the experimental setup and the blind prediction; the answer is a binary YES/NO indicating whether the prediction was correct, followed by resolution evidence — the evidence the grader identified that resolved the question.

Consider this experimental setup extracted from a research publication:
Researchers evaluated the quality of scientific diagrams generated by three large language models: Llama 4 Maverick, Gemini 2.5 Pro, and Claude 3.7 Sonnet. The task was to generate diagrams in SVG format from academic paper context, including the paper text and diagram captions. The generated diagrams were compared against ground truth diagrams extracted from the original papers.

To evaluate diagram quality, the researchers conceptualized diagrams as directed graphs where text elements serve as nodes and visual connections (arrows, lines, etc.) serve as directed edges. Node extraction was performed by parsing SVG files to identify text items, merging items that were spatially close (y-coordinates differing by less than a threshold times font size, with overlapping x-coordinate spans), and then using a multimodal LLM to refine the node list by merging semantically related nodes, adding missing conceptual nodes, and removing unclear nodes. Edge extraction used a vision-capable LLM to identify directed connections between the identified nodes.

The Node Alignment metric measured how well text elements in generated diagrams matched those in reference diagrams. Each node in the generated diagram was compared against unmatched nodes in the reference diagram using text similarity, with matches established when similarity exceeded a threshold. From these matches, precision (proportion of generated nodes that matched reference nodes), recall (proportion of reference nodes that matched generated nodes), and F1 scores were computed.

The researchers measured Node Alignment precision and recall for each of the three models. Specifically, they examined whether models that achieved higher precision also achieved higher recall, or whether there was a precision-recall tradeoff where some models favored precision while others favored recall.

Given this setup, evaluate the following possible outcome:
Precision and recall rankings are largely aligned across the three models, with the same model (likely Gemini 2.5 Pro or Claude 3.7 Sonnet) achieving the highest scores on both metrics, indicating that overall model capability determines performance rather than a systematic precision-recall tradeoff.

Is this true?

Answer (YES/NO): NO